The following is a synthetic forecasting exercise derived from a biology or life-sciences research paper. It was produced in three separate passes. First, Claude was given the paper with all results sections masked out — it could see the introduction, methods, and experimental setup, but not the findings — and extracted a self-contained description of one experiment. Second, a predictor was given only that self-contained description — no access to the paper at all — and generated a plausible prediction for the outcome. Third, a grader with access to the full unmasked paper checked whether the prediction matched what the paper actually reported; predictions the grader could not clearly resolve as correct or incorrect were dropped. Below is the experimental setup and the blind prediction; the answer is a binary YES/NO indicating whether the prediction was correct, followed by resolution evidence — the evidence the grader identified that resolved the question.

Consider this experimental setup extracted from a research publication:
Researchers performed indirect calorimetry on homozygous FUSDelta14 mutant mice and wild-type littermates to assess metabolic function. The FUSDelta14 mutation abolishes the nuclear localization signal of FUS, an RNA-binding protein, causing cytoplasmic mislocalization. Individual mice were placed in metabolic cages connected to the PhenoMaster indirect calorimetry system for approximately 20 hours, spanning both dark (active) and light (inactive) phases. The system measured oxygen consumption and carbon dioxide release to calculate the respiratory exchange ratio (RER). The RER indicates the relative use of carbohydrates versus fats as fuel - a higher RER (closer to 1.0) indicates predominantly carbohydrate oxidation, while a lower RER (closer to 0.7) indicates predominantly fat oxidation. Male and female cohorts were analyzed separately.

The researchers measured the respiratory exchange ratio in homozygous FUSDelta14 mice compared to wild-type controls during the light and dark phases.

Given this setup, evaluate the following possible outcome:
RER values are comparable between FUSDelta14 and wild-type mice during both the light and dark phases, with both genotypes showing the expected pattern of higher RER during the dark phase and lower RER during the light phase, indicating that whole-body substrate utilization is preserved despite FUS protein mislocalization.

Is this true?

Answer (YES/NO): NO